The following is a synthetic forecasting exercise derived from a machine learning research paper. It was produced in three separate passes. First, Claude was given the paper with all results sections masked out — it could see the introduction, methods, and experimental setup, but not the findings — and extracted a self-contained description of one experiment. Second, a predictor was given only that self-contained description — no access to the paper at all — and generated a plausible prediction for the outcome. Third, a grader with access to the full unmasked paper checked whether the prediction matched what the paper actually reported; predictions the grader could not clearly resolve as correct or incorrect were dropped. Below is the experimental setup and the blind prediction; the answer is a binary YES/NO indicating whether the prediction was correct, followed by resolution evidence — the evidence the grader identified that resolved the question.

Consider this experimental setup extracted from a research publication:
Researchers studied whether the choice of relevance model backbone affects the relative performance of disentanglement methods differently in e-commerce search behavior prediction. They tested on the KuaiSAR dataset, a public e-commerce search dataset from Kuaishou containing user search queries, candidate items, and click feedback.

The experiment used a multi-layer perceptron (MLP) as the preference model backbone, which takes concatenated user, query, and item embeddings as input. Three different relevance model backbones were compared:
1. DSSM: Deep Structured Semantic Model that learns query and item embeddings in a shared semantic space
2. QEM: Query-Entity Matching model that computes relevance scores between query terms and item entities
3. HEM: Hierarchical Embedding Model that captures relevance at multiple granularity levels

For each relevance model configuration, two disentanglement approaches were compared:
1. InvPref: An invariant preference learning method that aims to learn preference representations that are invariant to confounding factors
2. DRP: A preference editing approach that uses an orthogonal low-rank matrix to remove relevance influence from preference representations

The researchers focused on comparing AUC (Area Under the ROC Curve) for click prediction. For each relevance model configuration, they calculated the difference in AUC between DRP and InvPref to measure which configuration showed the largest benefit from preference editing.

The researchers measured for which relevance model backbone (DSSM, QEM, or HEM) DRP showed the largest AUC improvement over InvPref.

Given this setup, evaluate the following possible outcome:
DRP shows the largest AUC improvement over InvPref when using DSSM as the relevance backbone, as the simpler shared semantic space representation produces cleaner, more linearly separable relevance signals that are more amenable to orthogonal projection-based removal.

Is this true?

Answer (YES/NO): NO